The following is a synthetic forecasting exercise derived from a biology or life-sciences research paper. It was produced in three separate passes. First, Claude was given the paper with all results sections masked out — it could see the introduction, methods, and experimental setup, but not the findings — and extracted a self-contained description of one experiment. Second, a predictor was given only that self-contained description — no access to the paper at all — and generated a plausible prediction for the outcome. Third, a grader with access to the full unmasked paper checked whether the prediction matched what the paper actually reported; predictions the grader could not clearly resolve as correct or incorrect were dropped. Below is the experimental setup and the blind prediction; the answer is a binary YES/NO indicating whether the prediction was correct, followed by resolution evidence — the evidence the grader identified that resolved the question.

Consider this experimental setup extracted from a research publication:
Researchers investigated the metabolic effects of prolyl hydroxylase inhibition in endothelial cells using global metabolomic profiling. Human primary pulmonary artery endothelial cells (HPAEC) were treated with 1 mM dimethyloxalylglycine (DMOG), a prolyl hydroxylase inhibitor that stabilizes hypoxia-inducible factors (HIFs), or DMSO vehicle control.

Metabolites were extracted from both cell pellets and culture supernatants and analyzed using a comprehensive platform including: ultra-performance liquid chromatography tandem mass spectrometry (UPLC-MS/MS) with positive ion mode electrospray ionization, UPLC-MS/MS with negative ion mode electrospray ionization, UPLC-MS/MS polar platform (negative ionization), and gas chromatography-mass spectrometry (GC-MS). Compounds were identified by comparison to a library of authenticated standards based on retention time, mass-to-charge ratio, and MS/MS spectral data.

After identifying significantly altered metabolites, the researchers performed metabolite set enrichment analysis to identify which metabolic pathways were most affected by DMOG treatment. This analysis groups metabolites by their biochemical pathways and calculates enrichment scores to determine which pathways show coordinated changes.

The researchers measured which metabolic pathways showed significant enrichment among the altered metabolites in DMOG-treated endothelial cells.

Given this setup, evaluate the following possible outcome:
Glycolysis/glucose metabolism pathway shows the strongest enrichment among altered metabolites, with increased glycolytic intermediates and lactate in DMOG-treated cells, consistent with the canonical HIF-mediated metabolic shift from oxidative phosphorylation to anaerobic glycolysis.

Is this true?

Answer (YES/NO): NO